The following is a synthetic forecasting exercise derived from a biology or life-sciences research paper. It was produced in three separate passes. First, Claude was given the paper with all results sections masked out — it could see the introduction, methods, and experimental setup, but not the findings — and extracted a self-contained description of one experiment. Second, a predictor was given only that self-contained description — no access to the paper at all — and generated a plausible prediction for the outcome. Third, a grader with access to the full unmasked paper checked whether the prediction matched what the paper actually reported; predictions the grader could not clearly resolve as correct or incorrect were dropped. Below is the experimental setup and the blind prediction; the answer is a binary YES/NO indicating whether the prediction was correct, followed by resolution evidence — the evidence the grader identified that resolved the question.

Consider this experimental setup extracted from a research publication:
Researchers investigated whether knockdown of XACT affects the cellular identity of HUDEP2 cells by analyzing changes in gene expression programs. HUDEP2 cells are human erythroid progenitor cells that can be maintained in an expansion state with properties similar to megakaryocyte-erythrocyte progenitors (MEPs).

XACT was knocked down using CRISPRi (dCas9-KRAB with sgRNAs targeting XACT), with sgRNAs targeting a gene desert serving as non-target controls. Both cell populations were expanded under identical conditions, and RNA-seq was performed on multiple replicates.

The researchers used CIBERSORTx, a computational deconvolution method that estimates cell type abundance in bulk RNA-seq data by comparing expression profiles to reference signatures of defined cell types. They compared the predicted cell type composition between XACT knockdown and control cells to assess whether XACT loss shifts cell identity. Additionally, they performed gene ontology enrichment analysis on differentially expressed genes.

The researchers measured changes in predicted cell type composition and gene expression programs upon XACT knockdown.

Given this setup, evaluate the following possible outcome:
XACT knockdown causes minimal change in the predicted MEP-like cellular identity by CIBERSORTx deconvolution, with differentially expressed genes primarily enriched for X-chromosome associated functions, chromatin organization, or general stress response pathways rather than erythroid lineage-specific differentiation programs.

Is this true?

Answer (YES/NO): NO